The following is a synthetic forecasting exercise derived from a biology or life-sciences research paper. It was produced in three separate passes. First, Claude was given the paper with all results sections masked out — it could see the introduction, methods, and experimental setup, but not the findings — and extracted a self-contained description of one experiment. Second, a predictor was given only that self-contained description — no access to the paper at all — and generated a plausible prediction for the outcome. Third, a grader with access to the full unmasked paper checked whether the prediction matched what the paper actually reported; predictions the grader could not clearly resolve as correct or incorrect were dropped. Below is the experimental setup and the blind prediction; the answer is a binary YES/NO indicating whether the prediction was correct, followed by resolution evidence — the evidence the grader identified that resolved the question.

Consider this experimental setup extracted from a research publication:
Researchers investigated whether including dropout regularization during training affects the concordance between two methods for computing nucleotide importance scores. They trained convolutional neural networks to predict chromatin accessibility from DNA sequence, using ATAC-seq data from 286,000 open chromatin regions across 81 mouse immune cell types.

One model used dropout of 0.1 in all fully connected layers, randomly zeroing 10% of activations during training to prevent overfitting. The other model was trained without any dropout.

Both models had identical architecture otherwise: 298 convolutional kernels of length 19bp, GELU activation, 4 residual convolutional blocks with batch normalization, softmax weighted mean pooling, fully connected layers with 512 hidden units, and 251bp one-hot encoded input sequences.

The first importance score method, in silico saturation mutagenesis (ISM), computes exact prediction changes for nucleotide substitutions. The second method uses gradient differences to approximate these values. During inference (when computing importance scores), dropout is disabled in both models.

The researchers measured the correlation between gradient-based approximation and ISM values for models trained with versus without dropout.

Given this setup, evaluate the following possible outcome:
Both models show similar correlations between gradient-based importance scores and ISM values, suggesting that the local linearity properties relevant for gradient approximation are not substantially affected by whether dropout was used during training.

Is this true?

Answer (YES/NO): YES